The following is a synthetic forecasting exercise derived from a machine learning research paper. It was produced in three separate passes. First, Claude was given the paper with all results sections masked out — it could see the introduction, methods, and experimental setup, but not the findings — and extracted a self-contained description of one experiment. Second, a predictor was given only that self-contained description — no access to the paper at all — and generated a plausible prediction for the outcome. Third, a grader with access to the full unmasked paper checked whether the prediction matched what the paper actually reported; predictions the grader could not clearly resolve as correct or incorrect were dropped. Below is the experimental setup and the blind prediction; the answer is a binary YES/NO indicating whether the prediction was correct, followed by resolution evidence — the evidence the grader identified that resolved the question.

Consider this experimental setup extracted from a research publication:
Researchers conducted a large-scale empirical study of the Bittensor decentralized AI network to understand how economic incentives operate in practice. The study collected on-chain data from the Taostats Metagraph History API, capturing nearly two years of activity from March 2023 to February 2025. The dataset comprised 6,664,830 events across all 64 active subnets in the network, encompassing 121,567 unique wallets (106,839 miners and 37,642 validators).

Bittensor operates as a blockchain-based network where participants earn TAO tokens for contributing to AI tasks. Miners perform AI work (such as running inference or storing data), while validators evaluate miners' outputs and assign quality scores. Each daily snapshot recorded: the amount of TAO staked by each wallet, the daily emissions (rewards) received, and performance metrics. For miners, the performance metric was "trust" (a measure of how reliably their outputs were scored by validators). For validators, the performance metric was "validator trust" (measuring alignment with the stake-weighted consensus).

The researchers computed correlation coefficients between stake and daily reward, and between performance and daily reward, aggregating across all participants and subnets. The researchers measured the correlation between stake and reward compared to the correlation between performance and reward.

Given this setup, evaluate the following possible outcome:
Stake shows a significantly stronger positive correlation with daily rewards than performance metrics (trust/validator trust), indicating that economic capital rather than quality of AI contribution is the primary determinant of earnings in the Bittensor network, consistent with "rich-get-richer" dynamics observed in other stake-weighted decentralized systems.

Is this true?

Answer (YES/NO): YES